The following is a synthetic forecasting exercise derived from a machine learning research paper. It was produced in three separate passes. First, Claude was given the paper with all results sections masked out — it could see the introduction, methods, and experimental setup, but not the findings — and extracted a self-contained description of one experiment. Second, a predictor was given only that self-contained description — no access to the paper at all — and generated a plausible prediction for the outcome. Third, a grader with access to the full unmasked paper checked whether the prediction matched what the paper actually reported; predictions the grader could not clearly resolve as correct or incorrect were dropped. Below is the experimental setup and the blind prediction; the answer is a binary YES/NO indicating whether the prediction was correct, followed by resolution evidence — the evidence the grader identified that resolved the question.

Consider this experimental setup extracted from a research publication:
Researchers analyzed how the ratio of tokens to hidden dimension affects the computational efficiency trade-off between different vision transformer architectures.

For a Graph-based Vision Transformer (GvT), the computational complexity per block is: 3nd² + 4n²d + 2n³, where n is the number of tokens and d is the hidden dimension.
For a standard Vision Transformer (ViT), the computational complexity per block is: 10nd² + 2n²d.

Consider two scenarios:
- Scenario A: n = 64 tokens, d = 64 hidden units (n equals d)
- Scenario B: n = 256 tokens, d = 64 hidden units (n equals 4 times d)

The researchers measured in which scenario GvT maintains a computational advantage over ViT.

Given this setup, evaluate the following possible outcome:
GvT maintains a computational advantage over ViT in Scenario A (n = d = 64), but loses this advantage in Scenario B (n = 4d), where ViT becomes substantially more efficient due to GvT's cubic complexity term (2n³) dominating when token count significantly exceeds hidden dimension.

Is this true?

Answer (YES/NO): YES